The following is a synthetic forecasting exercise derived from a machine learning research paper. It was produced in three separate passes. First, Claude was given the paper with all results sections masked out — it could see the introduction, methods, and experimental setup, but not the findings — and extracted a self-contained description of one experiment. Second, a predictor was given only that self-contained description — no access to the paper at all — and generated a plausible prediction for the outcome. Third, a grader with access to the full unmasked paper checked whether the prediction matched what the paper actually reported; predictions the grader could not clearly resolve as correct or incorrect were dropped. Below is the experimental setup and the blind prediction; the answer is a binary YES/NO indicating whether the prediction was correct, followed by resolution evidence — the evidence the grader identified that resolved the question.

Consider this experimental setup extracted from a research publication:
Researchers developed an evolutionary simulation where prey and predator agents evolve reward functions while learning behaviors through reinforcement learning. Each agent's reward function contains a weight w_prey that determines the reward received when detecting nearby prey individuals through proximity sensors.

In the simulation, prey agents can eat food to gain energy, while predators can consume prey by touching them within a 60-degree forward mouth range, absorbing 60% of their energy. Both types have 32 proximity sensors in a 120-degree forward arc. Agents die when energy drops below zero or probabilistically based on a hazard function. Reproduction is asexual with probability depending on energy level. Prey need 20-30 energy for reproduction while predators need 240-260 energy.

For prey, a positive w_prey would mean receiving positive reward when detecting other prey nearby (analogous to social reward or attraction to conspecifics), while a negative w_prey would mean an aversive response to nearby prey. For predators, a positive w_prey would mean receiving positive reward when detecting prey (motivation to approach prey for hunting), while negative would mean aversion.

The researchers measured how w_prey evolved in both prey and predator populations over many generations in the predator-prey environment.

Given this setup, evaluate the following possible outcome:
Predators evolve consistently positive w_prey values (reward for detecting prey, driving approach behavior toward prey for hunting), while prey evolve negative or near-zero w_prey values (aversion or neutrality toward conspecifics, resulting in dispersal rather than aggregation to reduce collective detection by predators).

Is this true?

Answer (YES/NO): NO